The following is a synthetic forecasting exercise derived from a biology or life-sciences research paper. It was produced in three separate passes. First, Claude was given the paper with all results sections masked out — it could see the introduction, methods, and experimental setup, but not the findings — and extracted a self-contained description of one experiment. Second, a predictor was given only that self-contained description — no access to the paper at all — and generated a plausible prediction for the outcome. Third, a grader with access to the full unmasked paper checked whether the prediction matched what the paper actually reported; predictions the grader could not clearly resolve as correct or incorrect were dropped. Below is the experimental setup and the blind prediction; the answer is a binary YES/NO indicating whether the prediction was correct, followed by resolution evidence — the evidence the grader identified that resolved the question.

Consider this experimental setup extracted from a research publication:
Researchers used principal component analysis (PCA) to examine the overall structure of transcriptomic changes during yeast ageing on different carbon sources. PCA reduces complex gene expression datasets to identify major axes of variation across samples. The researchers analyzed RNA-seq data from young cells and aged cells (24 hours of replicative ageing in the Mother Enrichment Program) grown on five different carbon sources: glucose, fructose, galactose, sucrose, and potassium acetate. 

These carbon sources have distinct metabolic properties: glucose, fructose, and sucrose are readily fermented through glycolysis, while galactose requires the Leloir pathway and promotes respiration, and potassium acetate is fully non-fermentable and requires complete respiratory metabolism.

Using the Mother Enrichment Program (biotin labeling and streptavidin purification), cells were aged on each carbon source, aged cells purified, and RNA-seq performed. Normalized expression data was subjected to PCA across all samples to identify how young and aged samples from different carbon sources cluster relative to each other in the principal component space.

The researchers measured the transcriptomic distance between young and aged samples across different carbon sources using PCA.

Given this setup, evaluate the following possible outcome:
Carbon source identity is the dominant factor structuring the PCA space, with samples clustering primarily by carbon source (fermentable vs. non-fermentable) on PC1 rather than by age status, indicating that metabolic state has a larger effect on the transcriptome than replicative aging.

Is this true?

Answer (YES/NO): NO